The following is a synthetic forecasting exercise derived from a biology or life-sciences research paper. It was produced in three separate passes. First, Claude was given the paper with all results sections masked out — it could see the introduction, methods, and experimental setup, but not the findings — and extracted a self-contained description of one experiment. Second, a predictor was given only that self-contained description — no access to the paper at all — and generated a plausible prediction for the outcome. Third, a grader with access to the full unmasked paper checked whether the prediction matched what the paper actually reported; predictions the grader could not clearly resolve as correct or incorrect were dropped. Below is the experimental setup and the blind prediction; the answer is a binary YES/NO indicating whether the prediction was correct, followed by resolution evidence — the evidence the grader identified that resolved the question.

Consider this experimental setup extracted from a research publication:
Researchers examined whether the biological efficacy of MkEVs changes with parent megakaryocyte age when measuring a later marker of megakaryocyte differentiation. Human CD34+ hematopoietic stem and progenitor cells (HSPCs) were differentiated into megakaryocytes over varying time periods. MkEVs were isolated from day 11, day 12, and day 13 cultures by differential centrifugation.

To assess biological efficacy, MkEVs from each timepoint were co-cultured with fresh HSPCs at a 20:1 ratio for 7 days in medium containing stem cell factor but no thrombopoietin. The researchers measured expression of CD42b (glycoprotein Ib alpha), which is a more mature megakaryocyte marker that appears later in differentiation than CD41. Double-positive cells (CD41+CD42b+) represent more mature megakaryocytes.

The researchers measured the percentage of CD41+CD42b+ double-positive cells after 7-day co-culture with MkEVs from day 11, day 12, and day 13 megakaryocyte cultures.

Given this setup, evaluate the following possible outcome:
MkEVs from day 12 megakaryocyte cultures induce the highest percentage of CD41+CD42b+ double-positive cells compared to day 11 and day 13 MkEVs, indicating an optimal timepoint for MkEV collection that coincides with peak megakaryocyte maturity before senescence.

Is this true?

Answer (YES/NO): NO